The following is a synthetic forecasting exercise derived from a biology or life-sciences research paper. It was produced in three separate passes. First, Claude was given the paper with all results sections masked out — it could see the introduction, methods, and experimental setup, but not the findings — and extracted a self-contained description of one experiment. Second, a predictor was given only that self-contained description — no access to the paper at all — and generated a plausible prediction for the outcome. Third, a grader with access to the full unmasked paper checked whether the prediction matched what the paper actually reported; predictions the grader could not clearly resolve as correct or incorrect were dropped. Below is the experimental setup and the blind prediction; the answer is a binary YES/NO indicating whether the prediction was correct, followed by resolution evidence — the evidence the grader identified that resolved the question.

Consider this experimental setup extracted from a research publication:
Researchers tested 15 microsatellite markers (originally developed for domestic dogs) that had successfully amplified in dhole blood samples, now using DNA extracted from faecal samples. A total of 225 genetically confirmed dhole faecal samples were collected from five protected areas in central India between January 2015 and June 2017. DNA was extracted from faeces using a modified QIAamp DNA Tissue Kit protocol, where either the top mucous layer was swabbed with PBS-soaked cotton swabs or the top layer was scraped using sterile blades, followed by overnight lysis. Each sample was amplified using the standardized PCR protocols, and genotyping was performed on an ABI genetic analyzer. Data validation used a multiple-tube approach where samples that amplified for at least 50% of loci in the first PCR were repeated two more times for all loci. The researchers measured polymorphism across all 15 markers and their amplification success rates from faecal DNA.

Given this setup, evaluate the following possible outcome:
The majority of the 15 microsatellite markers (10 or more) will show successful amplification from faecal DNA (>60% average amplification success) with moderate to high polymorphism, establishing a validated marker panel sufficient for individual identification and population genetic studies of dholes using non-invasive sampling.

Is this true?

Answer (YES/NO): NO